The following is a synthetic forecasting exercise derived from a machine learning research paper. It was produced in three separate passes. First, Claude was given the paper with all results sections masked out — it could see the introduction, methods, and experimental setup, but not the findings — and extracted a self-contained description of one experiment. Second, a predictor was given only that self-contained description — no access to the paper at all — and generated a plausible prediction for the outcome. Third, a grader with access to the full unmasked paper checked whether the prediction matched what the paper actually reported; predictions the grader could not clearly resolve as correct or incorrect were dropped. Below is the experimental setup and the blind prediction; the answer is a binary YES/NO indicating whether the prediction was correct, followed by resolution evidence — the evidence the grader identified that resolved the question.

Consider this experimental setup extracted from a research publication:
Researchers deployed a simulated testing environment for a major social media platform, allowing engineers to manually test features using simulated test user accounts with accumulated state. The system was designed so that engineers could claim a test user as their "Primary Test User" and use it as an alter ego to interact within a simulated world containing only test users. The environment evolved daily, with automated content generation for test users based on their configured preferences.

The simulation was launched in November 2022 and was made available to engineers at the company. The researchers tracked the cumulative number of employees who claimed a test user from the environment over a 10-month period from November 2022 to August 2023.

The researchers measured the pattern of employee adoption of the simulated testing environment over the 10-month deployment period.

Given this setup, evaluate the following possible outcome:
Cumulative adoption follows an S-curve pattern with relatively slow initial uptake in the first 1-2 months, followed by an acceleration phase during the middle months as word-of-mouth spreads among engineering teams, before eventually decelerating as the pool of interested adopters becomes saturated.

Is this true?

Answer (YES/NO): NO